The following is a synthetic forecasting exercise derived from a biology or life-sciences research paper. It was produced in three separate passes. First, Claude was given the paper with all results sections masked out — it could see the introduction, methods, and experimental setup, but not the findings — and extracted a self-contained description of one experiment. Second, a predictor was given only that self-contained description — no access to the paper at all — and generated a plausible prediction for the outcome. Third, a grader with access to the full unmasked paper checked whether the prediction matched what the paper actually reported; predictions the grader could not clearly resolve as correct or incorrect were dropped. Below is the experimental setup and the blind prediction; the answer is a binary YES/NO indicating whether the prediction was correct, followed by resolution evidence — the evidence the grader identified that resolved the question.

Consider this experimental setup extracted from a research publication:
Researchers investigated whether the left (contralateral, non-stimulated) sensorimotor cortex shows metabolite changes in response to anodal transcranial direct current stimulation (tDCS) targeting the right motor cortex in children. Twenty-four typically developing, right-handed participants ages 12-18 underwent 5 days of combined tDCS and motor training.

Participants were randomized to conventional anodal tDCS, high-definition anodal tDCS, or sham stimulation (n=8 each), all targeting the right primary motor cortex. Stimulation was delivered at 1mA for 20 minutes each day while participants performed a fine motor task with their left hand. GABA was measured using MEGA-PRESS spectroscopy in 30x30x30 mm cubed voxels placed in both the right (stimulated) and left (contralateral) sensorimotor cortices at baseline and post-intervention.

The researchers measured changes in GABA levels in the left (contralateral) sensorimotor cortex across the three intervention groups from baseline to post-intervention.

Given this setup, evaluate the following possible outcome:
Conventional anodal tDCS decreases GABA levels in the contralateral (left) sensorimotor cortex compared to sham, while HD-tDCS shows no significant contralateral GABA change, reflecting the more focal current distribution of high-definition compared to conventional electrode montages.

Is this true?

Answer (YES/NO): NO